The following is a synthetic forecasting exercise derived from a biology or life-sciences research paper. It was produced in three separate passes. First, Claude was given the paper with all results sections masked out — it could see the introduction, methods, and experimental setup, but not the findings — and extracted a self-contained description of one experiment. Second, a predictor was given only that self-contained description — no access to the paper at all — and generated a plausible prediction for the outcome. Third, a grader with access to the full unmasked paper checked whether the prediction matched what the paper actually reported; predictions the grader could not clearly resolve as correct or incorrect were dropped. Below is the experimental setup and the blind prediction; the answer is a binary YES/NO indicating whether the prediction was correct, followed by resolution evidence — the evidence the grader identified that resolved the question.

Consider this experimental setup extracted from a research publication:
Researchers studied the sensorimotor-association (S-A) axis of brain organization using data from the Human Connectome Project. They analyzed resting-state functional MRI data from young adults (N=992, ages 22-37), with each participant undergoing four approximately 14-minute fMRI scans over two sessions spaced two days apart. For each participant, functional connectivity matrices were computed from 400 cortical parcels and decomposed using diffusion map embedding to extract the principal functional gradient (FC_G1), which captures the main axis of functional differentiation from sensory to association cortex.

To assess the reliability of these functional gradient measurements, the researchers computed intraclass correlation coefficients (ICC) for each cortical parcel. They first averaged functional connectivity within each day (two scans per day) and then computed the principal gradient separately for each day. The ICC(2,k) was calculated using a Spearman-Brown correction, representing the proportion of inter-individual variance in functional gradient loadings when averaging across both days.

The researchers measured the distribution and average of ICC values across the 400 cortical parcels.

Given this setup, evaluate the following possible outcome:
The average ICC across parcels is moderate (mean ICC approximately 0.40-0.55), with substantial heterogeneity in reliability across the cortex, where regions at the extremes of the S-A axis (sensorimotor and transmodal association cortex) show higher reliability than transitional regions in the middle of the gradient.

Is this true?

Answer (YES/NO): NO